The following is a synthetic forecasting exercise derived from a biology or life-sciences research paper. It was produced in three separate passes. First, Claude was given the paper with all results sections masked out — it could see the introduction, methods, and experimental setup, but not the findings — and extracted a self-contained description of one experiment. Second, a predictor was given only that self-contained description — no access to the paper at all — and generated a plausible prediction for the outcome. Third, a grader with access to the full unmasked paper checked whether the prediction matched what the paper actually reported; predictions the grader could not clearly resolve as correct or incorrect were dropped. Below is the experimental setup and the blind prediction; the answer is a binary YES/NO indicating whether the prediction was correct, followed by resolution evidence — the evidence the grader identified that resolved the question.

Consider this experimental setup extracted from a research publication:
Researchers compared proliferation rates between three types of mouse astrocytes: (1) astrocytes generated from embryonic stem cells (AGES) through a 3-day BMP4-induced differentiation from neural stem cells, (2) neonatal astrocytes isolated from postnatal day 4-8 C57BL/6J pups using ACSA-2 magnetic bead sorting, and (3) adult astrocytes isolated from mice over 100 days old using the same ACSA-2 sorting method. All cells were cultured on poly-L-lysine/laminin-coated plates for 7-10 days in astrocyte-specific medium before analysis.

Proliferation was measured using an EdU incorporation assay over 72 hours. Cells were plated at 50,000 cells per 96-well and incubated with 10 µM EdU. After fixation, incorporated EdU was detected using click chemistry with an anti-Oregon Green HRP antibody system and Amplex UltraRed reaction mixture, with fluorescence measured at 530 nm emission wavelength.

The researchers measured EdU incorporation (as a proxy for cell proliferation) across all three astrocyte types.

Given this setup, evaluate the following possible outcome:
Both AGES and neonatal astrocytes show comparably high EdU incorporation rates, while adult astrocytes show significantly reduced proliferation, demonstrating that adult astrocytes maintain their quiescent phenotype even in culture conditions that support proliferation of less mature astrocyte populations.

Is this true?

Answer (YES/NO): NO